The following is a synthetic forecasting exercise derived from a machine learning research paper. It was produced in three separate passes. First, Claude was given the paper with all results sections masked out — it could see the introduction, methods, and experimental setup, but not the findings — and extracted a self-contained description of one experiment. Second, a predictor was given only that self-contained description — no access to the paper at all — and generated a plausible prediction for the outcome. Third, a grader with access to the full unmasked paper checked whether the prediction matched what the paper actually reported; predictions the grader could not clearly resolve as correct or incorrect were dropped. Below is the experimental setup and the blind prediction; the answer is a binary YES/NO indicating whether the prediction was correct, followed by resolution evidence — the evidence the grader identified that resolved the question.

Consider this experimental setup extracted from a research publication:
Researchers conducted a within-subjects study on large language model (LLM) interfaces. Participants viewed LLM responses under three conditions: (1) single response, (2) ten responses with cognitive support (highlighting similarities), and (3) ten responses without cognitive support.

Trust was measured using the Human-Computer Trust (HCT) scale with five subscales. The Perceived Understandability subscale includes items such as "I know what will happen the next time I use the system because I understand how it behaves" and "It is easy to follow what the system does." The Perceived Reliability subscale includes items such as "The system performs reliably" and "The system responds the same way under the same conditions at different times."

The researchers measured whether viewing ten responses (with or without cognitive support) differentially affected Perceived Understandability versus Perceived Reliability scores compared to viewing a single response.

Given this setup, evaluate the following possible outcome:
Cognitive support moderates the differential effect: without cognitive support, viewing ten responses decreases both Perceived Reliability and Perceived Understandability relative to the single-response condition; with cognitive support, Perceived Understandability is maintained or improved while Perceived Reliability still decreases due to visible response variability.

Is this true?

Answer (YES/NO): NO